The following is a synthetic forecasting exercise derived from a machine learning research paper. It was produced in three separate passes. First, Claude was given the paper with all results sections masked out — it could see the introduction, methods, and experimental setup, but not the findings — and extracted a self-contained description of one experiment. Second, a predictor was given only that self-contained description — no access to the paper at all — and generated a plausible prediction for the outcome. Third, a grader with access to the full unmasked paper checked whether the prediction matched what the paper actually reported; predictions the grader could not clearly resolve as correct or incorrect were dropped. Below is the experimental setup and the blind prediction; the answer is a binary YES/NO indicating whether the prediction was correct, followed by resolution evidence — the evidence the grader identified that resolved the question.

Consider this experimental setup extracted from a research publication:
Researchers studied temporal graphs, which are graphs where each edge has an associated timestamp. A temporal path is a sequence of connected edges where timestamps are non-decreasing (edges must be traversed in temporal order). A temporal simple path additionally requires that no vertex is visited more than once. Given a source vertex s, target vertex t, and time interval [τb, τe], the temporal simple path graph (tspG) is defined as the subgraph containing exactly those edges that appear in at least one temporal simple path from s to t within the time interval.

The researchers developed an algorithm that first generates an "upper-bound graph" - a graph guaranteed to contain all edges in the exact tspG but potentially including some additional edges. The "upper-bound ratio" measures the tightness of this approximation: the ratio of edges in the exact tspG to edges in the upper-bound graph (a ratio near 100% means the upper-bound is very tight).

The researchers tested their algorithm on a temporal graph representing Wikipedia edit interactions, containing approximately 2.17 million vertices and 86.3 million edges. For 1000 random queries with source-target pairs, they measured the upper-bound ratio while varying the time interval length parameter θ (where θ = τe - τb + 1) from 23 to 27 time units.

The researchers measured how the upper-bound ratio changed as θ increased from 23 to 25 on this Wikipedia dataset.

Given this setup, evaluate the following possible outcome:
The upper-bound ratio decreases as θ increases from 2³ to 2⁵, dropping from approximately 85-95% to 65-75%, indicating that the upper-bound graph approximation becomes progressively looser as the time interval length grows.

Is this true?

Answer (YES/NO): NO